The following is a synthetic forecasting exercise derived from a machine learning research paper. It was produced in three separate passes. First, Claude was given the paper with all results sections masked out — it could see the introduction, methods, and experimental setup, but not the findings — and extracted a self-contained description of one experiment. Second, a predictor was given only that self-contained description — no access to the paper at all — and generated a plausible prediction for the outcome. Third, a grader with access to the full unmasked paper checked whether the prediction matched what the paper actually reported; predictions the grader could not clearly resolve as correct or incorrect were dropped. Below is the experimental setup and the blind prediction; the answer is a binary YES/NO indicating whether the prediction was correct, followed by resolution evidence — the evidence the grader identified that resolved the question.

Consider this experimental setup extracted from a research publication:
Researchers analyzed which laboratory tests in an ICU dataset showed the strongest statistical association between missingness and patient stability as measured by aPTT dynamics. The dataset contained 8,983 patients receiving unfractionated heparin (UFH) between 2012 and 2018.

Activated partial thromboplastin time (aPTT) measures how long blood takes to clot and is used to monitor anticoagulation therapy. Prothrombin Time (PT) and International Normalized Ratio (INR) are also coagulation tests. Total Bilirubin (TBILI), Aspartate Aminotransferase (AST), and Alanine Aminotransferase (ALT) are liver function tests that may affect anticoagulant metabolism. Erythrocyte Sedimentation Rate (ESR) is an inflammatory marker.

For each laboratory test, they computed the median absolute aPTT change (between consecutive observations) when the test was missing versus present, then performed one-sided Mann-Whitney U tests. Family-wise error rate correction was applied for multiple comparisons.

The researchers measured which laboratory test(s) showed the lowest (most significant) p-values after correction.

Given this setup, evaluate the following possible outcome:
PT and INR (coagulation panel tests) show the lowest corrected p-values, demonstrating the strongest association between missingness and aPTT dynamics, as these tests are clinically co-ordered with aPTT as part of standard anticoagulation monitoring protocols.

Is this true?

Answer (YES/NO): YES